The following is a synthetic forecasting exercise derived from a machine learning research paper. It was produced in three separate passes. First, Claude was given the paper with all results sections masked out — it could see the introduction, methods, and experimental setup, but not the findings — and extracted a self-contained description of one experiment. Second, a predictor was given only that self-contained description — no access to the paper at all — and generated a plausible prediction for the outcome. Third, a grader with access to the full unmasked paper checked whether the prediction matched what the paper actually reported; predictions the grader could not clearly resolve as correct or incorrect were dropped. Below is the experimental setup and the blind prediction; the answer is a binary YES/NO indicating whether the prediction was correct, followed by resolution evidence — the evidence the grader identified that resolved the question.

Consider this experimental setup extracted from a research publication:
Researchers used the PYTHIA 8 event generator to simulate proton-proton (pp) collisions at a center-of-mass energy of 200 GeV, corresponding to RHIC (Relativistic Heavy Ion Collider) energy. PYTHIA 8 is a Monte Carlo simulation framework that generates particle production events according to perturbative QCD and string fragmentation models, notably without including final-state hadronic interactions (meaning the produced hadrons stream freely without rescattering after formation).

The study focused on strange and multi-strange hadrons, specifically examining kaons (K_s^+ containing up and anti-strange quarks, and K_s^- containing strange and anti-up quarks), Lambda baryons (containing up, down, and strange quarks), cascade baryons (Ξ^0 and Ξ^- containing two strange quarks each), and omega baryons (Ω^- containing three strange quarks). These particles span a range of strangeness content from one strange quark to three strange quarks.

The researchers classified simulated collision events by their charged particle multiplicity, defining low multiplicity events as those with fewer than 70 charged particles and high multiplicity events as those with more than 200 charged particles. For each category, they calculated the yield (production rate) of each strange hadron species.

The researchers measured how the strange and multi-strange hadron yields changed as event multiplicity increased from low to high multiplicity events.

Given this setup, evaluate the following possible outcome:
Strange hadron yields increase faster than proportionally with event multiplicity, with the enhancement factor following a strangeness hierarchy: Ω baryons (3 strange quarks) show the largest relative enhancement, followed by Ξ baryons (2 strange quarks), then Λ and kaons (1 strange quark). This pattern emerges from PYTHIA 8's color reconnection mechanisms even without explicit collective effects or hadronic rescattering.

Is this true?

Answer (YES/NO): NO